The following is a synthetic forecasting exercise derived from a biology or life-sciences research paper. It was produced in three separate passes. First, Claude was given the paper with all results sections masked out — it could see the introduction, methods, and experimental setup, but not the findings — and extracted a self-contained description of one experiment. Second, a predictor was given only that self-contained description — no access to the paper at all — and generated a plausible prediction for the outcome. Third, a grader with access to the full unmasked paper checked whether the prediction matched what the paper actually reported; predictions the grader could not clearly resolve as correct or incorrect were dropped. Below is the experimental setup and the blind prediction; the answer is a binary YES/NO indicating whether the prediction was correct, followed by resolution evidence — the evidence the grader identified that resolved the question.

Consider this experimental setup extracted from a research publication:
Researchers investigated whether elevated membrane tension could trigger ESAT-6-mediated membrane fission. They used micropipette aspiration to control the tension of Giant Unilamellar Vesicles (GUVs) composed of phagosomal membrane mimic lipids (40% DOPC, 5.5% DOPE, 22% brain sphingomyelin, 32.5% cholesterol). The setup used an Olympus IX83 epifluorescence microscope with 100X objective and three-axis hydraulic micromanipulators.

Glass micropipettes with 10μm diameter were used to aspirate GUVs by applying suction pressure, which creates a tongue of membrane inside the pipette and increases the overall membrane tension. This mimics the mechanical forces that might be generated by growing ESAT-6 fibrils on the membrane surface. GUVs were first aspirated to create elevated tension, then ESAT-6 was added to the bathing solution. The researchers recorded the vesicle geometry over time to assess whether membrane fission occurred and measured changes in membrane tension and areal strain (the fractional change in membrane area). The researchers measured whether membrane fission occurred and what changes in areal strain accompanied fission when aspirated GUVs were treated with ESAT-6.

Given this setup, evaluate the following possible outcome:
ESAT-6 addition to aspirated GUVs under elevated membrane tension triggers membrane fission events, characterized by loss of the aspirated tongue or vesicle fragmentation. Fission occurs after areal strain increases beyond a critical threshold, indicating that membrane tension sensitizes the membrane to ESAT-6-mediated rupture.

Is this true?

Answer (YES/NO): YES